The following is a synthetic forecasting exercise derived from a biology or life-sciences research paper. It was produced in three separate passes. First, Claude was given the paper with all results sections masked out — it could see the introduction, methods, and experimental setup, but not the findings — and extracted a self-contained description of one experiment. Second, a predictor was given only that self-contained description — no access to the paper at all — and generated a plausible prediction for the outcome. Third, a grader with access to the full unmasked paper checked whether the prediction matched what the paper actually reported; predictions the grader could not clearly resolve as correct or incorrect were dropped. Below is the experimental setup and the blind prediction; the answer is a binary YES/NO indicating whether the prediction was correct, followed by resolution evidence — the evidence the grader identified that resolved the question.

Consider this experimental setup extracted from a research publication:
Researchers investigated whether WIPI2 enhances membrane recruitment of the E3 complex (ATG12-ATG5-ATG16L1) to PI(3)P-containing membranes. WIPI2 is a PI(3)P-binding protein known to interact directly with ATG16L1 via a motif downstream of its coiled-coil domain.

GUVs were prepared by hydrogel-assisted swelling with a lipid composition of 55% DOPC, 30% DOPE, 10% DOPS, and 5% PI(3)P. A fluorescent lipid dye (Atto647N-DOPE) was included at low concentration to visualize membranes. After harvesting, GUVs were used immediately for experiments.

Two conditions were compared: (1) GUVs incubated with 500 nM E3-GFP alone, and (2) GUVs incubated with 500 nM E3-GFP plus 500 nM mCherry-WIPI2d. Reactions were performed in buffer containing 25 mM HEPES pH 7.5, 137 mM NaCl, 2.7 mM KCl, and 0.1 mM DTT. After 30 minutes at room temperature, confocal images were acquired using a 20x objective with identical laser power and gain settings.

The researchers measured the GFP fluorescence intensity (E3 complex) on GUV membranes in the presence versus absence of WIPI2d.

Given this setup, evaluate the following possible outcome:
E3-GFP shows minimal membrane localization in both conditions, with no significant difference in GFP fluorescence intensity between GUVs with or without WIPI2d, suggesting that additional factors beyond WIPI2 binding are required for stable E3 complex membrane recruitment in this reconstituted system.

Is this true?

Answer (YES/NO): NO